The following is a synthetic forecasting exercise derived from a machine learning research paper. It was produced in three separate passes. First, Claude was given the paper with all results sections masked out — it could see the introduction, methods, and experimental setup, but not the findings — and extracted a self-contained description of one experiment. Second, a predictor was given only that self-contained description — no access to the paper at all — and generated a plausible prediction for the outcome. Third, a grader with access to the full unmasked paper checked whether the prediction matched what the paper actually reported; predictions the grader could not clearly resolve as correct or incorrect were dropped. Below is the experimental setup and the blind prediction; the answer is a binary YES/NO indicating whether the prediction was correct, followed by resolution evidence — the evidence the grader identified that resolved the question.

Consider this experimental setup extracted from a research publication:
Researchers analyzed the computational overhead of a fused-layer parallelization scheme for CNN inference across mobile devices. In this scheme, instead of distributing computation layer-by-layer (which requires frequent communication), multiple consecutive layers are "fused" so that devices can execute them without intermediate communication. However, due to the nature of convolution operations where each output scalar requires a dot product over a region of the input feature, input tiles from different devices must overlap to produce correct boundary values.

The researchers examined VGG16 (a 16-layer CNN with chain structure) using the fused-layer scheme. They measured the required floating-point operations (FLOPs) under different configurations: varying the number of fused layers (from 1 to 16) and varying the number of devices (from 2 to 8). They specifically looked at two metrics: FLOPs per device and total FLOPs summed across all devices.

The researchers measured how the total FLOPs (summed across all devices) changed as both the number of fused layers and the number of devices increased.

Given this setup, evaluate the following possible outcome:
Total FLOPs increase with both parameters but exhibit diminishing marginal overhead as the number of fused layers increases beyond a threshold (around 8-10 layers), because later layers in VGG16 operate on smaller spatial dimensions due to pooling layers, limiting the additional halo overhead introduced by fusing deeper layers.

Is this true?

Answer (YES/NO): NO